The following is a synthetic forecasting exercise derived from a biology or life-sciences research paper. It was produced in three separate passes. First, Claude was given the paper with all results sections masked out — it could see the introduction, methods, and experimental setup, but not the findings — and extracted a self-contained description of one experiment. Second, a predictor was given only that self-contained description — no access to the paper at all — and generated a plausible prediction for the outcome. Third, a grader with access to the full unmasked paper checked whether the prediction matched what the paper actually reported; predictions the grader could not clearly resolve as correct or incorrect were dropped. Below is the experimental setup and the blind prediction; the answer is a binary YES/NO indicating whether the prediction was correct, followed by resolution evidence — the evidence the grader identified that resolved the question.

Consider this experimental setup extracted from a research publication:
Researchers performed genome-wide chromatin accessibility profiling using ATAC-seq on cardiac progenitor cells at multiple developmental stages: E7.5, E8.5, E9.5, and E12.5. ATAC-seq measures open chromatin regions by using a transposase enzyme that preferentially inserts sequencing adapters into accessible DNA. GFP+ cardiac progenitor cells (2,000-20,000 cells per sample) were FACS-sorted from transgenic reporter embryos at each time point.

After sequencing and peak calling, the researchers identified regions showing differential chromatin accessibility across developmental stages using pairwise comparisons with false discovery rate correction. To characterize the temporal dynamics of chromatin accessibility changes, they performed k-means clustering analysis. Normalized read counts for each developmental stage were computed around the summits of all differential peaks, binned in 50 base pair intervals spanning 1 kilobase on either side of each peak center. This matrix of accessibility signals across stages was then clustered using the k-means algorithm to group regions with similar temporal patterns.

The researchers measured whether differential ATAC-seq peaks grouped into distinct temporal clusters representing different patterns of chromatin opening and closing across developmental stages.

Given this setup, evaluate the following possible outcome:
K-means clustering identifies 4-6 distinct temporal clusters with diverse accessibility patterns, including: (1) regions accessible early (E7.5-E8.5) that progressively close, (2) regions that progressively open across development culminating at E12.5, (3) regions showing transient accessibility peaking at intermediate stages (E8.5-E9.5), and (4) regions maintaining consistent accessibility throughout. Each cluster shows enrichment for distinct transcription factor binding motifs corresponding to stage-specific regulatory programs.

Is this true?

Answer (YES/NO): NO